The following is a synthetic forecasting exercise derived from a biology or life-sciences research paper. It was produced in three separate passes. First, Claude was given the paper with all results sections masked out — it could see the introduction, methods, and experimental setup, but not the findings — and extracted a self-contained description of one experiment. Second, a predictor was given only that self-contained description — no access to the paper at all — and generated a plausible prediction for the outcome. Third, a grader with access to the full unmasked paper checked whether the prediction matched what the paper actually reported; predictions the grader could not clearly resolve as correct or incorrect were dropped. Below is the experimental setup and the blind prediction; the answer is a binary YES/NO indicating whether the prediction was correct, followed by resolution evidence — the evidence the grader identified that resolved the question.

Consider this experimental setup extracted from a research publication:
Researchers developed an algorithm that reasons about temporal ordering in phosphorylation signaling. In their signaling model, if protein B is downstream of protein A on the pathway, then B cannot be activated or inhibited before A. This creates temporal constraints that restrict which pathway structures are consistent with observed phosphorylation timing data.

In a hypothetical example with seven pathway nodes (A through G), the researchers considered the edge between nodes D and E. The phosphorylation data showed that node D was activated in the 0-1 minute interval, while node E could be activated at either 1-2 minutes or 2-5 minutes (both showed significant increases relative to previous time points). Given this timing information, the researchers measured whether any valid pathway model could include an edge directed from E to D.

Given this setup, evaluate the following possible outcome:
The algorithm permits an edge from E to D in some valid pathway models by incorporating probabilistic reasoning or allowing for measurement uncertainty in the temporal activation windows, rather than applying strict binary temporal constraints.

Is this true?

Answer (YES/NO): NO